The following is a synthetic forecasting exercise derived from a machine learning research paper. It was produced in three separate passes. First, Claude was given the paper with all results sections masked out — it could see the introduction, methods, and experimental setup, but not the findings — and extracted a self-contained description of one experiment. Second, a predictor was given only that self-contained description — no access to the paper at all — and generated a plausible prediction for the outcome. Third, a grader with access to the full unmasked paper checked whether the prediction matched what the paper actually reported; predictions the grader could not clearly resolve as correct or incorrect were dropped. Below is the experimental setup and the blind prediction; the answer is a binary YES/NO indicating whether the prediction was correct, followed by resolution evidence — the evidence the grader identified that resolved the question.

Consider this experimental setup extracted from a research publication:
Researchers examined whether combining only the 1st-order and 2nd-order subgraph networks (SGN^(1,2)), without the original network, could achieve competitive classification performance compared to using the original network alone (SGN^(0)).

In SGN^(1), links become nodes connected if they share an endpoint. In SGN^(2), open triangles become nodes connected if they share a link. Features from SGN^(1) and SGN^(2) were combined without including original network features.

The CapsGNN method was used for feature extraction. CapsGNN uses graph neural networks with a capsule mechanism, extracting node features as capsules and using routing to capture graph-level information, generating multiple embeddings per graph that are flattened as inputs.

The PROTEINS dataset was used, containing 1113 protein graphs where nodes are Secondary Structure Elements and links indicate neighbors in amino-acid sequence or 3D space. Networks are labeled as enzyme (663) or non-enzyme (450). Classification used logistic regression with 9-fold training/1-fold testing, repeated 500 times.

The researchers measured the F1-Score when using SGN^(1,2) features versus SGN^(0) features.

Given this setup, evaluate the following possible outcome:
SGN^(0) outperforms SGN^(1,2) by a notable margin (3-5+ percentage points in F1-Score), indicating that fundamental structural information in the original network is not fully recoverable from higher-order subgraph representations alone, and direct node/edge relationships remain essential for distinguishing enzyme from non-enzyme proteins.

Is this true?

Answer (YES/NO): YES